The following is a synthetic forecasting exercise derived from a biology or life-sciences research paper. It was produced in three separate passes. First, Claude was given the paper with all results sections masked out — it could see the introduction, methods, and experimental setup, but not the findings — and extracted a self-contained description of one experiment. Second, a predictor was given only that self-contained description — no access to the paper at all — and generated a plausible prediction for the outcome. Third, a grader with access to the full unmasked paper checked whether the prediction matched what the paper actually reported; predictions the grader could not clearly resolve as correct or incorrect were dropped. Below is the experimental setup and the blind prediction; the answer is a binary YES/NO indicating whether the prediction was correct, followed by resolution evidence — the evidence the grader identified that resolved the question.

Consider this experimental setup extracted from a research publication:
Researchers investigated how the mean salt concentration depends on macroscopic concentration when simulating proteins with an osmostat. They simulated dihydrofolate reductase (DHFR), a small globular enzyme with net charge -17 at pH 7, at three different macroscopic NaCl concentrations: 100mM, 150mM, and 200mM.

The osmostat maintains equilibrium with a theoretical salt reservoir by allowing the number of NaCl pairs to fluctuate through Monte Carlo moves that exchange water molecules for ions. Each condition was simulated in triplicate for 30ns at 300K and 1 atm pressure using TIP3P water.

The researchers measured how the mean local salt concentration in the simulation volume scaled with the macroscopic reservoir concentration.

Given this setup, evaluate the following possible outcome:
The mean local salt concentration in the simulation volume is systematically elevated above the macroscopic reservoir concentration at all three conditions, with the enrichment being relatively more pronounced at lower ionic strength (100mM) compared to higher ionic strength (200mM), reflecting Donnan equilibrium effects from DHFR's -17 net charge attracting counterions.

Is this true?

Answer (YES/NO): NO